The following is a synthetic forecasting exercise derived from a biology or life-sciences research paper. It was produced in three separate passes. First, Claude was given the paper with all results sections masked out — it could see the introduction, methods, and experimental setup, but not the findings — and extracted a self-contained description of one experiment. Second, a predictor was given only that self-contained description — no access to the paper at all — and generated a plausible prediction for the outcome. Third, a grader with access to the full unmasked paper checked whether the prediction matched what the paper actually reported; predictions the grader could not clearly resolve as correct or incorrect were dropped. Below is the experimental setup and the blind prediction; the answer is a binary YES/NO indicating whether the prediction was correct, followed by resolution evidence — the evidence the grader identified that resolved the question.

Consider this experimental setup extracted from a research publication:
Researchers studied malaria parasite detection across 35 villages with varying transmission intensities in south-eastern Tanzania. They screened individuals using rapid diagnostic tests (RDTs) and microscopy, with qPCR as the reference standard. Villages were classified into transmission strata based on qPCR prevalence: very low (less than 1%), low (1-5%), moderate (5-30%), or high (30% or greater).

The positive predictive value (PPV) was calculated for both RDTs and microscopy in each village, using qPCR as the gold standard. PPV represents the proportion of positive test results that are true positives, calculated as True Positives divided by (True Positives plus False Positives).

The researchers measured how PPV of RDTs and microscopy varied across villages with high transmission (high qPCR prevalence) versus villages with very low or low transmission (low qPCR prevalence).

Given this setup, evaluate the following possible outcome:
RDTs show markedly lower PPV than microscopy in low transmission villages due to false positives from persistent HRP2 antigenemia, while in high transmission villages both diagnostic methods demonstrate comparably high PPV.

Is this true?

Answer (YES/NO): NO